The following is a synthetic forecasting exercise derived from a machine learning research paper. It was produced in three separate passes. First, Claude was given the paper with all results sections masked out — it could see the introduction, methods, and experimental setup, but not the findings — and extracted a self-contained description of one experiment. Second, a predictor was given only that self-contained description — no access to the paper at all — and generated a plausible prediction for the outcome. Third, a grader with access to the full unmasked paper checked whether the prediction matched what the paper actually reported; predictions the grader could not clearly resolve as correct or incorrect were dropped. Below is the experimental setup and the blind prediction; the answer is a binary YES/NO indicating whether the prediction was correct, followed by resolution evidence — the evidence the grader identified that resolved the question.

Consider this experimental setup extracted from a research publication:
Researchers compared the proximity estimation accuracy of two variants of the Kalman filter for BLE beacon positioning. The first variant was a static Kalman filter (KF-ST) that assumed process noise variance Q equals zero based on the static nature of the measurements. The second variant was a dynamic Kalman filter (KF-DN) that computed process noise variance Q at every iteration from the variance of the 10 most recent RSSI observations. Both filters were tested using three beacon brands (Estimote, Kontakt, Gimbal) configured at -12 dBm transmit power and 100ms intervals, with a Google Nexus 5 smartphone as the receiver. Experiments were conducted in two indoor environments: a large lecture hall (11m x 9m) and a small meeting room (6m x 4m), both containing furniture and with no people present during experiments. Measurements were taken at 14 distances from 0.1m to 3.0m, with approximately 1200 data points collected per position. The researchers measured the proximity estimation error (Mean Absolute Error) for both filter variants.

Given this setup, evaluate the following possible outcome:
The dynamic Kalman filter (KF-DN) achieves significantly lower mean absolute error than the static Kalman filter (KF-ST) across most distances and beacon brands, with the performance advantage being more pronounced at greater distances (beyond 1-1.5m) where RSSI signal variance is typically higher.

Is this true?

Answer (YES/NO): NO